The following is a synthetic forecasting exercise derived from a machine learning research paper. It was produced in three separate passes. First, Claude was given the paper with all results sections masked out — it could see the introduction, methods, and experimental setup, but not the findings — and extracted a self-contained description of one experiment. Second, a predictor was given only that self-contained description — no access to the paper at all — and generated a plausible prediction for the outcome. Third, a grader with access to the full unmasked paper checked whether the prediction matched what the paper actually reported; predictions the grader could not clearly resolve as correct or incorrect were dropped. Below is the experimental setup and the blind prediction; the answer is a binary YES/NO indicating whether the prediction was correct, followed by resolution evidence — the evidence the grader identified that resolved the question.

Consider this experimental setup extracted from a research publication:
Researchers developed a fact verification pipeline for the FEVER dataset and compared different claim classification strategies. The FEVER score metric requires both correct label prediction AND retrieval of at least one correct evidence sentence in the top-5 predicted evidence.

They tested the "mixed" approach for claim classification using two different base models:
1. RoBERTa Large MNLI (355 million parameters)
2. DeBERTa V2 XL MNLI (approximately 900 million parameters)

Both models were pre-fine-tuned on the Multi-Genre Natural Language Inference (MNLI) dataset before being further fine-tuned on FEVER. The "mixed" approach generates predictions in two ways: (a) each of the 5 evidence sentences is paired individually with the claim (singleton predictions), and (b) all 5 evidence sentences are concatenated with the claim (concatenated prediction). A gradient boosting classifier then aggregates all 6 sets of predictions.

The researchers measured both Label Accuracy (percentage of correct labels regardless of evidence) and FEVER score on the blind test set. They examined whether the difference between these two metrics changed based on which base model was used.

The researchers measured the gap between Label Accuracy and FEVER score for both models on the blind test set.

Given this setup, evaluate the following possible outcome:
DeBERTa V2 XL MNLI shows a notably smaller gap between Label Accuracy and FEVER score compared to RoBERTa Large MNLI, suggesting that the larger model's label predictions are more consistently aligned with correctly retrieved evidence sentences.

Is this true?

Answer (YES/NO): NO